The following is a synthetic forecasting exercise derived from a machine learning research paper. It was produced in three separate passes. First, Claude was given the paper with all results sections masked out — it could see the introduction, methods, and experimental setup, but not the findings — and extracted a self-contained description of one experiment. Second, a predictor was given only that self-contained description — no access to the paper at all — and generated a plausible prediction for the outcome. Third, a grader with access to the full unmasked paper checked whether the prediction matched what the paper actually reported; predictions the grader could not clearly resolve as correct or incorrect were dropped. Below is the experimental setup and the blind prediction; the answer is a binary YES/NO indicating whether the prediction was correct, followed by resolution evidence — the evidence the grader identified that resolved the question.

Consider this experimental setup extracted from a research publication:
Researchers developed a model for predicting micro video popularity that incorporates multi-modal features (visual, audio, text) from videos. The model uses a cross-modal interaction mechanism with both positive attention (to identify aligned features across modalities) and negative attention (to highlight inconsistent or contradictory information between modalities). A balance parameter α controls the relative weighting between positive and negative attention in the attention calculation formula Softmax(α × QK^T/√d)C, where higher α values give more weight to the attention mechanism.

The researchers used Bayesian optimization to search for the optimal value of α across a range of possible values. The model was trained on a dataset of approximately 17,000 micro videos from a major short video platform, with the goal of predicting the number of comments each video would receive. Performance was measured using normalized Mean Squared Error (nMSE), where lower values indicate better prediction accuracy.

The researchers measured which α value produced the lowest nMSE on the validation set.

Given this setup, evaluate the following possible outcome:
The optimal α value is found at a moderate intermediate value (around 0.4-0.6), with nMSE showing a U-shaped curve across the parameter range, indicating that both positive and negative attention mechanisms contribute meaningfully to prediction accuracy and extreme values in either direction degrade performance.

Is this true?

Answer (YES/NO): NO